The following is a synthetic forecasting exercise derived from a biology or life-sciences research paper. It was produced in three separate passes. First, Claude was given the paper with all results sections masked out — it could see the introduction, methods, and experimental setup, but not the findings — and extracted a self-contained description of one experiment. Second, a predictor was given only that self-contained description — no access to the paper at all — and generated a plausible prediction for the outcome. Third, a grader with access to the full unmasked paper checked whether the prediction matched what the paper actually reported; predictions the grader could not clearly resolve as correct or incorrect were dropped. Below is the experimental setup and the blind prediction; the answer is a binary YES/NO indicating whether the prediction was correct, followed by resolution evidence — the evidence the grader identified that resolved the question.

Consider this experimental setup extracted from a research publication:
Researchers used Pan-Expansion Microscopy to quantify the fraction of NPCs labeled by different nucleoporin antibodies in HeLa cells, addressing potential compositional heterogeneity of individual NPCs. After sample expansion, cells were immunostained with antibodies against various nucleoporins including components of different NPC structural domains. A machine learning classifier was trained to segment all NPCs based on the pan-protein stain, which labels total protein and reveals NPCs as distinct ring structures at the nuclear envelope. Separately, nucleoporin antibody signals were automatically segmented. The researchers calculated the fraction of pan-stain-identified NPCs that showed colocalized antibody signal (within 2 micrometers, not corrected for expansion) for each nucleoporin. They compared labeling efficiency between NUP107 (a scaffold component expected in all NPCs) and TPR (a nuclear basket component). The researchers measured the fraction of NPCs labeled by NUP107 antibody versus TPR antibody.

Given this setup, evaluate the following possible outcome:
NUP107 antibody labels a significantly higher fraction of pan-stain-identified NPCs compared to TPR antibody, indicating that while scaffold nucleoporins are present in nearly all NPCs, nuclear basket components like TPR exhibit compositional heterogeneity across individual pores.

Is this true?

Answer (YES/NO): YES